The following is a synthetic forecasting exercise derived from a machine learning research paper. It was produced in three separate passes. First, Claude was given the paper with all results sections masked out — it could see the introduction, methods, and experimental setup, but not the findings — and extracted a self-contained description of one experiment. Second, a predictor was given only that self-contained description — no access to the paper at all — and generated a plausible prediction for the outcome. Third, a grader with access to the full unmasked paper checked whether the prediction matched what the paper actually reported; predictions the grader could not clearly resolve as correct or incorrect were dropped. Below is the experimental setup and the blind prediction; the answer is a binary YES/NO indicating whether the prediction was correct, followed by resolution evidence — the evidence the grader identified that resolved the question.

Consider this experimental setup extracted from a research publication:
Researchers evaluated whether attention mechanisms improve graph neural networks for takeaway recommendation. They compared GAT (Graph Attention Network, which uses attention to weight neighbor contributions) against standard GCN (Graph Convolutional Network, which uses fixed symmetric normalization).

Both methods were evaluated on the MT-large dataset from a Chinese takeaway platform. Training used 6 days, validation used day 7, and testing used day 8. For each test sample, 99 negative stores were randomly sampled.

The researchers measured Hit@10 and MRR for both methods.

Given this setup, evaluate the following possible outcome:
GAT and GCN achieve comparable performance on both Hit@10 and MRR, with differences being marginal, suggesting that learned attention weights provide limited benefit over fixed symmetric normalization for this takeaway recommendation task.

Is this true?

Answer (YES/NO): NO